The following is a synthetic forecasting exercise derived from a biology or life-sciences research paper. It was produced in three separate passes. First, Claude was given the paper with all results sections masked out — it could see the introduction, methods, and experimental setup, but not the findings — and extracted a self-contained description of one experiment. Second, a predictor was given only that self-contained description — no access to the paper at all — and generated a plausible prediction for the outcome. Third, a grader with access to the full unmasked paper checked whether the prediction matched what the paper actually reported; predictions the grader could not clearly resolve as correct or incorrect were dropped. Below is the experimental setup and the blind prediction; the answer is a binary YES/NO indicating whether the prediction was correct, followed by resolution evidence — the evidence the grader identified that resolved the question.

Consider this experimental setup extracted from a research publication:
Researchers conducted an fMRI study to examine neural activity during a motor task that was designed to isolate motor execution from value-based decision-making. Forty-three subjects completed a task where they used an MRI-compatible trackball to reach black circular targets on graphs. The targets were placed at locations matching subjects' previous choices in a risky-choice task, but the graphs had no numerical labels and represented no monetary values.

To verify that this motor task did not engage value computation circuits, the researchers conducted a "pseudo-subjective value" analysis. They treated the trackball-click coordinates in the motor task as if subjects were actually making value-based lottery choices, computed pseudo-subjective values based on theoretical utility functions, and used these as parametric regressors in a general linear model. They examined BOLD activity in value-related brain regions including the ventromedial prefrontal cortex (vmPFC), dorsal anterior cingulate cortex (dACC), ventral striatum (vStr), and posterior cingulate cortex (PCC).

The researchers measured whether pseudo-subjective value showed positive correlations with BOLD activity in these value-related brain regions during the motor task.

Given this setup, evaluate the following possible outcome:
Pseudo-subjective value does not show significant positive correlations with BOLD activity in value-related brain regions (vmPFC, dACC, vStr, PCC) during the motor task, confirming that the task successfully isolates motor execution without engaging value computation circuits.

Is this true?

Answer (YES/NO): YES